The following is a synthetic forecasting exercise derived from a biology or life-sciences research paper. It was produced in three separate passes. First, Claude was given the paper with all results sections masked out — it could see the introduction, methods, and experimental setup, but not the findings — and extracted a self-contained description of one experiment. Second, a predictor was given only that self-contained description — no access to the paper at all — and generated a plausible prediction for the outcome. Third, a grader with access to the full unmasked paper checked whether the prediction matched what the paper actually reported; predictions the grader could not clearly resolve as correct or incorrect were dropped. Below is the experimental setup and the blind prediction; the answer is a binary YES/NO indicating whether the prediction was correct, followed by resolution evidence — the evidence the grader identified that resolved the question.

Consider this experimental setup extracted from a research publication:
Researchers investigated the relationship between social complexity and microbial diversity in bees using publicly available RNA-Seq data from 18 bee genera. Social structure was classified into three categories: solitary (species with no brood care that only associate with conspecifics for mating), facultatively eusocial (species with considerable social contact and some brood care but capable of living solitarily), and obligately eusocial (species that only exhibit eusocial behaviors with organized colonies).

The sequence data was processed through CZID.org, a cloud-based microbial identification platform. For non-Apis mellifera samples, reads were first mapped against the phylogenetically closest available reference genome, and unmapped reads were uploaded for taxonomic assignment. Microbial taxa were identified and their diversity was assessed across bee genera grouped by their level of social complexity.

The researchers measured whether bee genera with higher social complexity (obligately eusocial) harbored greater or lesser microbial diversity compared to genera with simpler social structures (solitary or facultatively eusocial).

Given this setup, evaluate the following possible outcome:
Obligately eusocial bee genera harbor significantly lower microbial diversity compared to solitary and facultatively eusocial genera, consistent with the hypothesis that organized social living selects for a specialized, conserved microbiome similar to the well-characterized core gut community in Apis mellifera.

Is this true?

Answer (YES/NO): NO